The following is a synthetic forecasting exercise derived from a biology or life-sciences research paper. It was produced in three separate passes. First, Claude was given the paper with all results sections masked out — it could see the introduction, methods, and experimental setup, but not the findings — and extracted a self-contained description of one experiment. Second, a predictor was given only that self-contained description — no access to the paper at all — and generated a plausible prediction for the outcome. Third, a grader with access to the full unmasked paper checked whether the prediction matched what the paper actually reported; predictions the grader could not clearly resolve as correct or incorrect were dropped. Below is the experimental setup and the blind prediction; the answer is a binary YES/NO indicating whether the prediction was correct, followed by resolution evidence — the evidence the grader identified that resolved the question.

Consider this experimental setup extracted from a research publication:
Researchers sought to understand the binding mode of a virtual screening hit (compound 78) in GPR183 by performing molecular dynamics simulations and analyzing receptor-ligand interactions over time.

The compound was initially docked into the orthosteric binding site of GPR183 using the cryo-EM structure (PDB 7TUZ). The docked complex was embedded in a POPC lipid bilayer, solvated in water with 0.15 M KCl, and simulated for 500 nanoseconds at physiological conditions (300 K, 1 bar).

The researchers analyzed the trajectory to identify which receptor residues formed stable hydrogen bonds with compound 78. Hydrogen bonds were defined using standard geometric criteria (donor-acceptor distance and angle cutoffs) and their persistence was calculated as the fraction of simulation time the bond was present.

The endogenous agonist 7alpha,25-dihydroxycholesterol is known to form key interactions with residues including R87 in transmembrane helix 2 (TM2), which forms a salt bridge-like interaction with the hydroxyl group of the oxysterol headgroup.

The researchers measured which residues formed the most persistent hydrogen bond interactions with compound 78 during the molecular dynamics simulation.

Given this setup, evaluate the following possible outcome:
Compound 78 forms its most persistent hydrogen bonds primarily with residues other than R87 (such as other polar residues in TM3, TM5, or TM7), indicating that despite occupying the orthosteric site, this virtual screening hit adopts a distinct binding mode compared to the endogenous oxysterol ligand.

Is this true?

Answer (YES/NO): YES